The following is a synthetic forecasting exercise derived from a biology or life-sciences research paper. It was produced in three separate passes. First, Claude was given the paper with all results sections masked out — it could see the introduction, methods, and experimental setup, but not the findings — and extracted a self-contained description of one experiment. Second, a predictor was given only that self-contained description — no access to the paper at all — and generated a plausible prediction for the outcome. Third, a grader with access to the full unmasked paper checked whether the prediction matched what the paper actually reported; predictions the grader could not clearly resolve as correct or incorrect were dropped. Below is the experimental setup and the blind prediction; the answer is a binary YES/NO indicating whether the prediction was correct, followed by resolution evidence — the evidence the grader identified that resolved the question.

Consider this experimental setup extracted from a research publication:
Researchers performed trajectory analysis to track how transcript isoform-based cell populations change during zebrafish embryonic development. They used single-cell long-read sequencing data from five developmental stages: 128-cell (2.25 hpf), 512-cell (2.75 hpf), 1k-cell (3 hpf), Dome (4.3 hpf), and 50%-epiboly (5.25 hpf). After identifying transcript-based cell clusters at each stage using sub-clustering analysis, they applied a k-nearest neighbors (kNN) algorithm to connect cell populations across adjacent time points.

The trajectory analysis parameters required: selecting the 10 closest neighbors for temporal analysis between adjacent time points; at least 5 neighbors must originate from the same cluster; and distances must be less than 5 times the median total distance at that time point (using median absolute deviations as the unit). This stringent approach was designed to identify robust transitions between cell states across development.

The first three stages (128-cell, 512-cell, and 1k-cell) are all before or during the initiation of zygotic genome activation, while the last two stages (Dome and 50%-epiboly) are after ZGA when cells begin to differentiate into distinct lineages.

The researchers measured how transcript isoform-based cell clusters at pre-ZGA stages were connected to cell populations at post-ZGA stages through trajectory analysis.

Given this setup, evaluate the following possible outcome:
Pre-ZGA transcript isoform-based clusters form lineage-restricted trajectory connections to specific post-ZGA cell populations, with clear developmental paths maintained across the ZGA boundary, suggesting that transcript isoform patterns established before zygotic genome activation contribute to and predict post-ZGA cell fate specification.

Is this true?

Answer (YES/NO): YES